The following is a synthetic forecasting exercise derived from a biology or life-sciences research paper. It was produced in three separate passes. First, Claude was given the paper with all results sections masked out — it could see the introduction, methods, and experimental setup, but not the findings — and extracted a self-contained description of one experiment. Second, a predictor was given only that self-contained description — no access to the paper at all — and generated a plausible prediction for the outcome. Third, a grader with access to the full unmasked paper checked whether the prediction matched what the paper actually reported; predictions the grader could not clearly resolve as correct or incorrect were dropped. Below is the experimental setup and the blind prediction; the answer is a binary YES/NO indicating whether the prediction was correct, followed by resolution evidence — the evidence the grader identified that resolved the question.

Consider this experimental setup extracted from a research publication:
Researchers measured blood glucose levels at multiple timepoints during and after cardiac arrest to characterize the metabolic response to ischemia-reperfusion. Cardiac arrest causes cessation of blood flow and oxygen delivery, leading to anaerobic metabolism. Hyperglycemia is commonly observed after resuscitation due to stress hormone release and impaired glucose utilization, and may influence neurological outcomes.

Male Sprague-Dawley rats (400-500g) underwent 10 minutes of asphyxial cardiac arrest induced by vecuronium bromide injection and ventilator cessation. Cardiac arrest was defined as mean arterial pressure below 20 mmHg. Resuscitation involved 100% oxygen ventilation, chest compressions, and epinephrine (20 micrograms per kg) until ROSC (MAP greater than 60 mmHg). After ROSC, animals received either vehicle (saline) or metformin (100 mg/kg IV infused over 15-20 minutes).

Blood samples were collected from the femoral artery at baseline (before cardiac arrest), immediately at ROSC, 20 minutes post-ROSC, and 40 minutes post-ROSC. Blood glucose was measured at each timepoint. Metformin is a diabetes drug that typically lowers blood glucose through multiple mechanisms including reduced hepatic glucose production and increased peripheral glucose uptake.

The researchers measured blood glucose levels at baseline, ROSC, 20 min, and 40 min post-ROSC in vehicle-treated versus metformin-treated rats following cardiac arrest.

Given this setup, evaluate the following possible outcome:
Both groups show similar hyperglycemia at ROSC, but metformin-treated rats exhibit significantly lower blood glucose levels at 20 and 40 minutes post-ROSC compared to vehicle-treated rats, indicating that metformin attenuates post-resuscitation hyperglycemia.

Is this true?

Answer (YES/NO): NO